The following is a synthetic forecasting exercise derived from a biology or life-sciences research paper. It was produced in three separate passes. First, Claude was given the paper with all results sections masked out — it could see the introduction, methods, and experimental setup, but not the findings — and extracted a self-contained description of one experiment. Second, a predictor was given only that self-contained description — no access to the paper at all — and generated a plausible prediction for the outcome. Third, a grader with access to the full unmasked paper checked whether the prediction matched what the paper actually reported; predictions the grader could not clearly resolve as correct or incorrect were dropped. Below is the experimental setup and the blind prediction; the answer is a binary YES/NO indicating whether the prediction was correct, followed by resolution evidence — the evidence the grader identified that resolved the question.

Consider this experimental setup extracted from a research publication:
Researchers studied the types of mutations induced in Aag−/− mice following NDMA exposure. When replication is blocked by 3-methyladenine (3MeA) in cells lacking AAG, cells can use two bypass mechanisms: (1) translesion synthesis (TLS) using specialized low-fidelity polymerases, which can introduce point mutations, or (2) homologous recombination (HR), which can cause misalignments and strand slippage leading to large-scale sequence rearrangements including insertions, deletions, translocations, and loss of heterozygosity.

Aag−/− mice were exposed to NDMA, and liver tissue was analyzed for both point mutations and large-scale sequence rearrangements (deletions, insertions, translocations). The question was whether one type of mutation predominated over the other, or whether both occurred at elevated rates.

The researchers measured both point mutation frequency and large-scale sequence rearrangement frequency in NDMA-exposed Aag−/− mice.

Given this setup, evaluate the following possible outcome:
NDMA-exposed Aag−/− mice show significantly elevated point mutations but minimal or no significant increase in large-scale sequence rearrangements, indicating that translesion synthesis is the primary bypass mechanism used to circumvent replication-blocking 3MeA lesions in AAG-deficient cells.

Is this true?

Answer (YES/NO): NO